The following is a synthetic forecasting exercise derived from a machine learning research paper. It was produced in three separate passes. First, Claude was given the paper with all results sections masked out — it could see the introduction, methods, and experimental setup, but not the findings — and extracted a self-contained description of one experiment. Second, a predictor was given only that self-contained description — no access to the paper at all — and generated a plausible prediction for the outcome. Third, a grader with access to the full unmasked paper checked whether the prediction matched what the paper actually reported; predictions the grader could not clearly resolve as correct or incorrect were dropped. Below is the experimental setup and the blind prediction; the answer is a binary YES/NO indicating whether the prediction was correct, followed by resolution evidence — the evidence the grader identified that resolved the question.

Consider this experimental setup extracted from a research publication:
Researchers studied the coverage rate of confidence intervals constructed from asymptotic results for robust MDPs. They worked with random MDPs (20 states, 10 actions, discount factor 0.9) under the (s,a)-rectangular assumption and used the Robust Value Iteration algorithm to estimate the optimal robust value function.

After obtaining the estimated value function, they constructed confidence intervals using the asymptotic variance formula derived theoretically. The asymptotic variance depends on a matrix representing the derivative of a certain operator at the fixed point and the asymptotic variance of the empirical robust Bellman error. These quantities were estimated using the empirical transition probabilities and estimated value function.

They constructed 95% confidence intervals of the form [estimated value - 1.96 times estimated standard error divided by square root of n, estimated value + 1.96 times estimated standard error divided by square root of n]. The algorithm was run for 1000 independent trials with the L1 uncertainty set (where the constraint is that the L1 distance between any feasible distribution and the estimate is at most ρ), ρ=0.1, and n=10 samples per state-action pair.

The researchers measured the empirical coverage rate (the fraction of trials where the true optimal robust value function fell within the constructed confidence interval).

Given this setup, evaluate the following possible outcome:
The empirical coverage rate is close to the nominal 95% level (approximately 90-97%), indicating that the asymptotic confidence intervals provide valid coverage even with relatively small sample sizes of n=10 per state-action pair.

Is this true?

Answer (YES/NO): NO